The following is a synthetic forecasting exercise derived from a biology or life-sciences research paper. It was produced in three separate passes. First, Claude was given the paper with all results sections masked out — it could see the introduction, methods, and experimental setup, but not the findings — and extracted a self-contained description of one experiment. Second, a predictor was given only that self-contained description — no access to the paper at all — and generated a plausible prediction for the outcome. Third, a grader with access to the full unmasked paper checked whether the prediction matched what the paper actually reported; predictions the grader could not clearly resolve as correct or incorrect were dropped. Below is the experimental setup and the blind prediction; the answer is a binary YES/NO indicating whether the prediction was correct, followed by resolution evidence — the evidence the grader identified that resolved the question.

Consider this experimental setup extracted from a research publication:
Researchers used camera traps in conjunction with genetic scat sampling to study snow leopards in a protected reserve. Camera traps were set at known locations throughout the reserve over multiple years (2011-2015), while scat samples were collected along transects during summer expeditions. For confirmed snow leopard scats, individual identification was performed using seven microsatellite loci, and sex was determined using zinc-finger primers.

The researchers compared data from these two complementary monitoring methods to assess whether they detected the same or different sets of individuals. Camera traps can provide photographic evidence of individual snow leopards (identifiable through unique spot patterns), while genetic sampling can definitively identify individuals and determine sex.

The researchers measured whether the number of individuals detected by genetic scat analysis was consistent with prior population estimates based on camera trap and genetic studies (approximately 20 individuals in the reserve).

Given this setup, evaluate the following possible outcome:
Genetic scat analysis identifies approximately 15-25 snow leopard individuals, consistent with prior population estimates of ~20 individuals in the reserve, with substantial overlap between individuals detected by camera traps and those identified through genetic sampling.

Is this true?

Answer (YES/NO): NO